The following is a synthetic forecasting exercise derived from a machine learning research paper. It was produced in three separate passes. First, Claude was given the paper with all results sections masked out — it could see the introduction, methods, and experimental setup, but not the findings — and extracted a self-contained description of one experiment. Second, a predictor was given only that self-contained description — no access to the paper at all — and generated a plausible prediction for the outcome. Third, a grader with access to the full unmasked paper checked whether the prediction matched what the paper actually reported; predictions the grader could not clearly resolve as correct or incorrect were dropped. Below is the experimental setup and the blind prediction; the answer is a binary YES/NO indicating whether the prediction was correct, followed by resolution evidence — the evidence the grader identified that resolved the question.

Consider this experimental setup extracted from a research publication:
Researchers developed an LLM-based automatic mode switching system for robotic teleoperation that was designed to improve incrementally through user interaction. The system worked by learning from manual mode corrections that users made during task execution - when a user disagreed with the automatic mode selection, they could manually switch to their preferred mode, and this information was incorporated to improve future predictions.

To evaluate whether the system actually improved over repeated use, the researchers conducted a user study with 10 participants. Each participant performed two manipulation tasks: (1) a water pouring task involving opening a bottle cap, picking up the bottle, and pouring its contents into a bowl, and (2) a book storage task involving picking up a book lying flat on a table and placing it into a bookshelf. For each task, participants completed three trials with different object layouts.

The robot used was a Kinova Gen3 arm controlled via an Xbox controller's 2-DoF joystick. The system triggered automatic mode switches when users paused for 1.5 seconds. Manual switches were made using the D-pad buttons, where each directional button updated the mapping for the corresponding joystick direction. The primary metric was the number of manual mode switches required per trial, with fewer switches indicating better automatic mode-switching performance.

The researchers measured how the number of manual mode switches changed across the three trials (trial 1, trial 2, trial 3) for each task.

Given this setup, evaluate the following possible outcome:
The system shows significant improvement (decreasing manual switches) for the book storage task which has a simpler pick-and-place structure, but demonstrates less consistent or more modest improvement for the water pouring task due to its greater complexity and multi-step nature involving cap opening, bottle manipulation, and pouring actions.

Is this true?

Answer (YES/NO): NO